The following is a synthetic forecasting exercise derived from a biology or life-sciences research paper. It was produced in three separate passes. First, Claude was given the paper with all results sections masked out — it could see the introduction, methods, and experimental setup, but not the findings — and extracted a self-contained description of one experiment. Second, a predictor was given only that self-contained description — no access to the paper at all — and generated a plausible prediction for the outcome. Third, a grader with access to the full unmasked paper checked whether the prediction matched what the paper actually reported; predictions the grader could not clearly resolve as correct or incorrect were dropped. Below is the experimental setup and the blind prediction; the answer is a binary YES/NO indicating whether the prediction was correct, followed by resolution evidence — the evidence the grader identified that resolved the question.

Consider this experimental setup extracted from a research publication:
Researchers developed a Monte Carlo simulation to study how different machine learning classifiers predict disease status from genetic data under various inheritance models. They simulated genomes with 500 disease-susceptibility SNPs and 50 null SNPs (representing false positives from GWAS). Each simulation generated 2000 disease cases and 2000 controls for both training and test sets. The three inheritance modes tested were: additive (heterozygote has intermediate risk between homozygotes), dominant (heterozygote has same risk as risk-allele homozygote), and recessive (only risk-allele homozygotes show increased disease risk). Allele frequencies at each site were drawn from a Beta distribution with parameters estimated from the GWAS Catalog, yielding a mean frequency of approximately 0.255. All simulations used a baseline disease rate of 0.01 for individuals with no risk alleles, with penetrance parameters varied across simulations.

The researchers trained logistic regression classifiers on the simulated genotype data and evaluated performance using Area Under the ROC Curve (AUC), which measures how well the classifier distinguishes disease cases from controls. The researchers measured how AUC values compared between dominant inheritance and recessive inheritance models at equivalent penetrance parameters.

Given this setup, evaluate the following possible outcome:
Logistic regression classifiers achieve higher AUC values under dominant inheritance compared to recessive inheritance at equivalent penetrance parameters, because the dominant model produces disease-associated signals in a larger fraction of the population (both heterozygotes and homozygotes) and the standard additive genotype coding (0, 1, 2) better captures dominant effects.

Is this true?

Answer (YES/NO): YES